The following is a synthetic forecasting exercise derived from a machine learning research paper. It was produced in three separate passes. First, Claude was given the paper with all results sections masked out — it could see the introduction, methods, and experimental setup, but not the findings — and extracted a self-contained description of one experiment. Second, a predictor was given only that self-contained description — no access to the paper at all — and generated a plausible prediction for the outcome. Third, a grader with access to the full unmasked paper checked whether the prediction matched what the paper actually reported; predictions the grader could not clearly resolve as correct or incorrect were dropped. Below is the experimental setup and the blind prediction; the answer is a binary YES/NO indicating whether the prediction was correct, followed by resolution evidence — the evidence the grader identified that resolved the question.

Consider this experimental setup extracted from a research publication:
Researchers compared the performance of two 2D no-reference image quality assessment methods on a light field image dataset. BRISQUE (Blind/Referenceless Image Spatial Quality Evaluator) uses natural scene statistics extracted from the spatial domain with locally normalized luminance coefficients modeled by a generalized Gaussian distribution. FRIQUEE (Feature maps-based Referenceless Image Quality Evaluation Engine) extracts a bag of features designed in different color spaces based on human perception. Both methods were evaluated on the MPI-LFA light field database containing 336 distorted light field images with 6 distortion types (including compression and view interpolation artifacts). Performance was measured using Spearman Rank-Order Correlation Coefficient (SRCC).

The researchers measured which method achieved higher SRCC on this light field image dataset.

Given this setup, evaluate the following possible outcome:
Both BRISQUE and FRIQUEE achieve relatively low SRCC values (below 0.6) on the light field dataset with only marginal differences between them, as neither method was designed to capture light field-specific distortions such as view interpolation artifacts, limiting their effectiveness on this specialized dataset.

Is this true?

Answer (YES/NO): NO